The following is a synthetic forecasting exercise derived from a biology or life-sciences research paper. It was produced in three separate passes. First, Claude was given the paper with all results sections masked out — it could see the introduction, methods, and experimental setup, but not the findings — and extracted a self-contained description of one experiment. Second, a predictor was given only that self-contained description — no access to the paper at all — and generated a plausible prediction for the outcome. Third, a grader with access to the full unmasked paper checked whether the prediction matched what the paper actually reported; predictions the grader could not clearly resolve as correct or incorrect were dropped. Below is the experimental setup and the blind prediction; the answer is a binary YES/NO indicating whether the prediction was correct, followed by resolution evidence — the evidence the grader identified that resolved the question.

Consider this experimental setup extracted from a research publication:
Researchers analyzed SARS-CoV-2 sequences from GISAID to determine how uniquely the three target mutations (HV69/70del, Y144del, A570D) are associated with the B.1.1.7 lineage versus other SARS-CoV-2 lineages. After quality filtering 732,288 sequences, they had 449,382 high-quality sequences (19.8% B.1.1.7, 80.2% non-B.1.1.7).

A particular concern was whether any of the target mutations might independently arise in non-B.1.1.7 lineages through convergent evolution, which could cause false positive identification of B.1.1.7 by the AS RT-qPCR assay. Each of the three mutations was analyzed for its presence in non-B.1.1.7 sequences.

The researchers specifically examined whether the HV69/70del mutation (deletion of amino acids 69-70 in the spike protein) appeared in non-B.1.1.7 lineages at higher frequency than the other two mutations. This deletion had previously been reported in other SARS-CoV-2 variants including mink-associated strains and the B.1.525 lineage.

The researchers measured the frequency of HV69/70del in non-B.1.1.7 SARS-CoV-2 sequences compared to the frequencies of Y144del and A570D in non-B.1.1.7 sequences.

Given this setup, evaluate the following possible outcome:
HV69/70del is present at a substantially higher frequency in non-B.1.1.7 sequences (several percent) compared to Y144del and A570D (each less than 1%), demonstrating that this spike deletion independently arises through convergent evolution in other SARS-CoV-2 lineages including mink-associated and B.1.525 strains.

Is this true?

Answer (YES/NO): YES